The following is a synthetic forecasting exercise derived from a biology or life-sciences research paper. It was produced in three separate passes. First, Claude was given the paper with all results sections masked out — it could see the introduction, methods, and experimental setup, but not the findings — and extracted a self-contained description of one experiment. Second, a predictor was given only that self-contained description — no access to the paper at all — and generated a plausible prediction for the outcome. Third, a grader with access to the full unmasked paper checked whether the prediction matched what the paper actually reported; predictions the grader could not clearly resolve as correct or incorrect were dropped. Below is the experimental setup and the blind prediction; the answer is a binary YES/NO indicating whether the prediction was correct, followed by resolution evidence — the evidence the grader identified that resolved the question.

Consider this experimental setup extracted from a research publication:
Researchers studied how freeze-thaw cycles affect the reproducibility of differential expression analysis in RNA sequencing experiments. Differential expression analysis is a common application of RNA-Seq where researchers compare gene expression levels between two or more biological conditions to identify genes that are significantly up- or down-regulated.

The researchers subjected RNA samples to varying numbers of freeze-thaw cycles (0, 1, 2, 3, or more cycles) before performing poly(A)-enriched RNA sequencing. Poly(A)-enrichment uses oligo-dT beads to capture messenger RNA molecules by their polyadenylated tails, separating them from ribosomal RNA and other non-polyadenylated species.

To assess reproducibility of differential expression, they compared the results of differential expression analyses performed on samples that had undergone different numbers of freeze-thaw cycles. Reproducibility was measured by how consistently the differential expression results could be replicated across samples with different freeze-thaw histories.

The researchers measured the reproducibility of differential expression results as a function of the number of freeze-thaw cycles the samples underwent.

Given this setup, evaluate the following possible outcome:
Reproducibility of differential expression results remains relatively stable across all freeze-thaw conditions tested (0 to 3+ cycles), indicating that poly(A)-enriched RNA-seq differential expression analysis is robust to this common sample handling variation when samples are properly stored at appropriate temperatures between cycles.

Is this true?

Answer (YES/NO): NO